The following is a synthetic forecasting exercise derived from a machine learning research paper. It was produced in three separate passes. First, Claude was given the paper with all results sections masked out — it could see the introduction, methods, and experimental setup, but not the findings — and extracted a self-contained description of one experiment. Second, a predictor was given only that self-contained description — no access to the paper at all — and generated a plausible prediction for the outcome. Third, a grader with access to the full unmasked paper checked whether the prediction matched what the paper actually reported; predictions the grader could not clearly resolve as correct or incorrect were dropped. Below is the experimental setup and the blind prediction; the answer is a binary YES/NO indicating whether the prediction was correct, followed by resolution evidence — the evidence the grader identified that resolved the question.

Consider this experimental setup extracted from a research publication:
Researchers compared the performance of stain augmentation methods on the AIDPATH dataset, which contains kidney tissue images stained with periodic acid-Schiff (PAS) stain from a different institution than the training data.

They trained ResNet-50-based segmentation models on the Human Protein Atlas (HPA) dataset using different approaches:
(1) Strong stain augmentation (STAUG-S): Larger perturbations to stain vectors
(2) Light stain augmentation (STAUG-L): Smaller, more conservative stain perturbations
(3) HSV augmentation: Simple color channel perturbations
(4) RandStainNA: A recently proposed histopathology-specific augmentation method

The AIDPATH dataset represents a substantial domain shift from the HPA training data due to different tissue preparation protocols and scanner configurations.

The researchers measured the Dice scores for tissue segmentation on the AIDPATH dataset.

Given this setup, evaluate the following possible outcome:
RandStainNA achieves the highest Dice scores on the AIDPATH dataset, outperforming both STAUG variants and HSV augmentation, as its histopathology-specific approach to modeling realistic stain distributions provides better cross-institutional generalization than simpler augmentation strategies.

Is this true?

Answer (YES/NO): NO